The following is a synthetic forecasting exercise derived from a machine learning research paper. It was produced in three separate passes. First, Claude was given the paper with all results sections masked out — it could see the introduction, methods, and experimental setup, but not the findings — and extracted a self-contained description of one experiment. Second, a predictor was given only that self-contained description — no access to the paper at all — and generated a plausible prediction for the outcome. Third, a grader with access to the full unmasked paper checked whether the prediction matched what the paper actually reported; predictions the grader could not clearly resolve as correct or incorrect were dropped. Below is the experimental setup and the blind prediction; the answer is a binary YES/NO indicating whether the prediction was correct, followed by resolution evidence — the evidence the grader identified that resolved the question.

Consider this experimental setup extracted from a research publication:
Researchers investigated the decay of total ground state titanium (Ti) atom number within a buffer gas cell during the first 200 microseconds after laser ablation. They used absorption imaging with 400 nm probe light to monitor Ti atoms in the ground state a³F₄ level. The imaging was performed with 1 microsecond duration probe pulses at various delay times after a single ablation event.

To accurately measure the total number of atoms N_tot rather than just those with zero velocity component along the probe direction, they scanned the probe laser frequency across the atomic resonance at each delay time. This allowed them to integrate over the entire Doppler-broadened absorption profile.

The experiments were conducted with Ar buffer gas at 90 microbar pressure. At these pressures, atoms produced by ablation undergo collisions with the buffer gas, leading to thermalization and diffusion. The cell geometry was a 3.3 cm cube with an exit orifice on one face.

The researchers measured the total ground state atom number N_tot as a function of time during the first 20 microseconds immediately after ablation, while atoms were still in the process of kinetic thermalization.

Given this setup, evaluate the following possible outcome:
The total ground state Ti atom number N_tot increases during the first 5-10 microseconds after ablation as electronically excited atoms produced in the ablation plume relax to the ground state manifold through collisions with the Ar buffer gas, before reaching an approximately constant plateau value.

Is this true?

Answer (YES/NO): NO